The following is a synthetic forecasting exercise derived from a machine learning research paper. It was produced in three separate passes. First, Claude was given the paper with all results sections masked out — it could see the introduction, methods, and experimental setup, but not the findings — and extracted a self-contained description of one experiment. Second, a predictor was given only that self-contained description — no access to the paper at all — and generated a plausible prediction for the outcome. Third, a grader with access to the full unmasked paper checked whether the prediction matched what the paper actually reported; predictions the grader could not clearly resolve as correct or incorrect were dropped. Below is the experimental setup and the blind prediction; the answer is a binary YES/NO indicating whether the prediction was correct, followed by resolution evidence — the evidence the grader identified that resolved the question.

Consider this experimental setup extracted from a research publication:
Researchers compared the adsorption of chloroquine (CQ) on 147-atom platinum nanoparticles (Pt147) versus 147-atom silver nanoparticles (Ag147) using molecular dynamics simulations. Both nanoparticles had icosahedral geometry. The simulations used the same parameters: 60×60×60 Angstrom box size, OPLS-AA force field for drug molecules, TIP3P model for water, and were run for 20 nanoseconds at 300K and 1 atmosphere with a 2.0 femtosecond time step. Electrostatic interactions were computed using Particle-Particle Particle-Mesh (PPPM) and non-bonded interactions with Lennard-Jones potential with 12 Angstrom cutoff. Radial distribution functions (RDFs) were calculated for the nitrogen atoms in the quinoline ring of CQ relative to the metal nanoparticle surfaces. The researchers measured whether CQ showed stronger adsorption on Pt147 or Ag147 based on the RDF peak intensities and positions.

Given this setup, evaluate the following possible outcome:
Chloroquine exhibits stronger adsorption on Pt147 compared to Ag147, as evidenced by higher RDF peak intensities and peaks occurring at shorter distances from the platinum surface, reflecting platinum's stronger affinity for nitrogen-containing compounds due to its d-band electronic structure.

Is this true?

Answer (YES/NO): YES